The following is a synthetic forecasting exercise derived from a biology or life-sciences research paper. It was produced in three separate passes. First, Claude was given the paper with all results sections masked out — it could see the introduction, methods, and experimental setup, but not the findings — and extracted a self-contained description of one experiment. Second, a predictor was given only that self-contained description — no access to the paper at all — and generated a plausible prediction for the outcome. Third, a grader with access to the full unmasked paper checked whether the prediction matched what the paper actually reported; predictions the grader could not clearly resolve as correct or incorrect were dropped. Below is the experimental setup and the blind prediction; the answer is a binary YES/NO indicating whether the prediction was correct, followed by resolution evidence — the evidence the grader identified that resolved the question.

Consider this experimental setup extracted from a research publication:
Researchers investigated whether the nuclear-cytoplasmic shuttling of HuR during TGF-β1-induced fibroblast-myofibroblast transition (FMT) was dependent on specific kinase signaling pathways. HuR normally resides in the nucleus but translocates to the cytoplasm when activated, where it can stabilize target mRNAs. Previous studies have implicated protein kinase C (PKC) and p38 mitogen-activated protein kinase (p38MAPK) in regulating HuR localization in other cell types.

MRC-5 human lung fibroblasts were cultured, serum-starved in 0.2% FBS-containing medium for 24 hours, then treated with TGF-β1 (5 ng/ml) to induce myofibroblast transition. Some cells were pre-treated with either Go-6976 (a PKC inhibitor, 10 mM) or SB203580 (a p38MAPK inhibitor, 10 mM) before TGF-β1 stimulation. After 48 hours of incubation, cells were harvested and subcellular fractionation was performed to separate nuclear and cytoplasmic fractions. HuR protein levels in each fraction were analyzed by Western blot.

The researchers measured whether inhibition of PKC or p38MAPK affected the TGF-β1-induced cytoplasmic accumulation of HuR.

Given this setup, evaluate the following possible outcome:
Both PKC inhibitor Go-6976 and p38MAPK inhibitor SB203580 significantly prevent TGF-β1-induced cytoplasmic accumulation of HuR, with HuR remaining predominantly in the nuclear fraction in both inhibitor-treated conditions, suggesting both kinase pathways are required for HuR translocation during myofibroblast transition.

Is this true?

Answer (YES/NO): NO